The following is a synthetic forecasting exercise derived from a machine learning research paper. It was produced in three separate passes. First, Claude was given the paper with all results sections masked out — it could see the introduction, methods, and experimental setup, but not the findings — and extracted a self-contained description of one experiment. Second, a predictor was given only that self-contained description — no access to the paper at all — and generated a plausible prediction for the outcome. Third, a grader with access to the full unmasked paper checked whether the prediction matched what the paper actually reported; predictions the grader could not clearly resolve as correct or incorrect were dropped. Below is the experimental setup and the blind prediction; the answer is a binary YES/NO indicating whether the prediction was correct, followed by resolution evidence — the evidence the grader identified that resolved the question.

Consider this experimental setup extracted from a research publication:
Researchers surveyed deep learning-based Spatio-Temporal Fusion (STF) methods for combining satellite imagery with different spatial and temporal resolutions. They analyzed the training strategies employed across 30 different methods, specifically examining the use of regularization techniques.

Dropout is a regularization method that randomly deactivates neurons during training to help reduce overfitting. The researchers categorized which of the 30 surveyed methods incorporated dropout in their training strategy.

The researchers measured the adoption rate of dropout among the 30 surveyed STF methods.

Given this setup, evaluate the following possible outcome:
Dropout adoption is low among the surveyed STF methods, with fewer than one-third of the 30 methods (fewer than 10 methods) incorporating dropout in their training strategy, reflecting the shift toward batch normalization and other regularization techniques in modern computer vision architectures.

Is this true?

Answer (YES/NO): YES